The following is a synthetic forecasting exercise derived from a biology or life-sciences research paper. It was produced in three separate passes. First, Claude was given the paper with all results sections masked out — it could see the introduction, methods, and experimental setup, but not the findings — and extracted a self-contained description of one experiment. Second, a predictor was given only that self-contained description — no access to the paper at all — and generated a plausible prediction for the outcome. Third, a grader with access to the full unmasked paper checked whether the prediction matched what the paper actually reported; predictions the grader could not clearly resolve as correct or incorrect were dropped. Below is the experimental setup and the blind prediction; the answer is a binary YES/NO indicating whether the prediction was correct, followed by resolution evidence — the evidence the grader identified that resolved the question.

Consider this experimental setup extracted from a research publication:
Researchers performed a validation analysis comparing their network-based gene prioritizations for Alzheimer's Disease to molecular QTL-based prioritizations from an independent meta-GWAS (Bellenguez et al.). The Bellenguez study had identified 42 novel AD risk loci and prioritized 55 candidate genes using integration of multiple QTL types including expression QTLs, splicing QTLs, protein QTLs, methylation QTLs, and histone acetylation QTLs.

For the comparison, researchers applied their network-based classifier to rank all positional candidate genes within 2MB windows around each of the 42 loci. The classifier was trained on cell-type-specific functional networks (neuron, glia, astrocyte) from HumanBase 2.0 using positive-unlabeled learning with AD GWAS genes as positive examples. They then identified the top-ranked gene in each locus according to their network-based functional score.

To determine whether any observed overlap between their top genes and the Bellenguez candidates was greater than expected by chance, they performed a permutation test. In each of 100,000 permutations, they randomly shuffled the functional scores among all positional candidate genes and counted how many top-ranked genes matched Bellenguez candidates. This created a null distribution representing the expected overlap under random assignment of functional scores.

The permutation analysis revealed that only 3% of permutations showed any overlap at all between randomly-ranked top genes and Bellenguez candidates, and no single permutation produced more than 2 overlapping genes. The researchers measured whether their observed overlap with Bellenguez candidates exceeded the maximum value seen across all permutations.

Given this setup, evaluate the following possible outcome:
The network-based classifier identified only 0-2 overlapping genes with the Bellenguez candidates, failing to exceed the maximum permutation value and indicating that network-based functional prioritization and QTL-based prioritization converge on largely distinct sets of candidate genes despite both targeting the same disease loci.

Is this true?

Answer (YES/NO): NO